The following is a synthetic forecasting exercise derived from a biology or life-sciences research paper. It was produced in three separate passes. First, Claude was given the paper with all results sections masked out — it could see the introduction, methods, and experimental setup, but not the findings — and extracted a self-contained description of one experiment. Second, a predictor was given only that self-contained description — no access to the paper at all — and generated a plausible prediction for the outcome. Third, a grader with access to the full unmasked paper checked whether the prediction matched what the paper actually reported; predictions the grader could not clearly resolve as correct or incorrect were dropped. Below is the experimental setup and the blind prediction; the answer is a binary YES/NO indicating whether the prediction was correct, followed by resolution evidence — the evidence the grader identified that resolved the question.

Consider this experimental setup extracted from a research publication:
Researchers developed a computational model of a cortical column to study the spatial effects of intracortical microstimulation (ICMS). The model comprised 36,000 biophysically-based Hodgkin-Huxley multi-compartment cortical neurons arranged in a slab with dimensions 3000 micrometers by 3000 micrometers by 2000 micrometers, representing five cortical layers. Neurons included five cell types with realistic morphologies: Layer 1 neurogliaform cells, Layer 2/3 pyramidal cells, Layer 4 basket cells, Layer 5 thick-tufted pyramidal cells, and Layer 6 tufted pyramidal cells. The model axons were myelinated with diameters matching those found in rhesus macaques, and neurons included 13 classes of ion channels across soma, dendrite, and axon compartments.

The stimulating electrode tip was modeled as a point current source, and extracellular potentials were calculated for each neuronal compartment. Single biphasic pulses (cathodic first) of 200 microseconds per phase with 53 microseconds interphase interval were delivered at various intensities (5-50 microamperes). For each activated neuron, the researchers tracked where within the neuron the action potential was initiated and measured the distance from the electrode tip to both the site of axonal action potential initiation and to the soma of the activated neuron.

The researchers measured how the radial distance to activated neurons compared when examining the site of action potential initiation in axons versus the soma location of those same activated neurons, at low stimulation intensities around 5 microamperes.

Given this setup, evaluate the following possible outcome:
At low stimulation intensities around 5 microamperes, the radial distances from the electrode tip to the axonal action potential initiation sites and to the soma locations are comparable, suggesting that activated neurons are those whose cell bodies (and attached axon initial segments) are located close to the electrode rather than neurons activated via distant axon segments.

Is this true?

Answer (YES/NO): NO